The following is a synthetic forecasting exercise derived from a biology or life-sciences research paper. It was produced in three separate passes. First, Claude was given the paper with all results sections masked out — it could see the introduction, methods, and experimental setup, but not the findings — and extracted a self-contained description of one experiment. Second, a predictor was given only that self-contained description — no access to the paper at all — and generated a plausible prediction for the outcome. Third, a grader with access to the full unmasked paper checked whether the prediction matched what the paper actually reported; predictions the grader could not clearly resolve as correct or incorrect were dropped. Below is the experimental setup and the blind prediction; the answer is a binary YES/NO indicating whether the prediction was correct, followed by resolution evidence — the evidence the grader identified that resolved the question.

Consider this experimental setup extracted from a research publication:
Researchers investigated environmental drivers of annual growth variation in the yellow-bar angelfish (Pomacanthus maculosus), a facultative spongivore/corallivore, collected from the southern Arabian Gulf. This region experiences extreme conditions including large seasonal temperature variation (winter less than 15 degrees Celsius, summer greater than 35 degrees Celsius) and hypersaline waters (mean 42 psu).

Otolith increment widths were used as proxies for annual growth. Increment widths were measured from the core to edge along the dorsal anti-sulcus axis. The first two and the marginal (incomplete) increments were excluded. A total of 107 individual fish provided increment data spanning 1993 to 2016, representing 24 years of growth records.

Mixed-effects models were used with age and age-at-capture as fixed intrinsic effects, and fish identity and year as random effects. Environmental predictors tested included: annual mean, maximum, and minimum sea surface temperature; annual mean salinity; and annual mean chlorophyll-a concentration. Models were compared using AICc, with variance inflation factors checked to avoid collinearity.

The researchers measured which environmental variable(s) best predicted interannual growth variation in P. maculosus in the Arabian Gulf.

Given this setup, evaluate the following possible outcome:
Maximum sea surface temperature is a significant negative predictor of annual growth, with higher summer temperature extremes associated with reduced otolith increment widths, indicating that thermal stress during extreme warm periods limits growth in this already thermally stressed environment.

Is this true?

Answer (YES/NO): NO